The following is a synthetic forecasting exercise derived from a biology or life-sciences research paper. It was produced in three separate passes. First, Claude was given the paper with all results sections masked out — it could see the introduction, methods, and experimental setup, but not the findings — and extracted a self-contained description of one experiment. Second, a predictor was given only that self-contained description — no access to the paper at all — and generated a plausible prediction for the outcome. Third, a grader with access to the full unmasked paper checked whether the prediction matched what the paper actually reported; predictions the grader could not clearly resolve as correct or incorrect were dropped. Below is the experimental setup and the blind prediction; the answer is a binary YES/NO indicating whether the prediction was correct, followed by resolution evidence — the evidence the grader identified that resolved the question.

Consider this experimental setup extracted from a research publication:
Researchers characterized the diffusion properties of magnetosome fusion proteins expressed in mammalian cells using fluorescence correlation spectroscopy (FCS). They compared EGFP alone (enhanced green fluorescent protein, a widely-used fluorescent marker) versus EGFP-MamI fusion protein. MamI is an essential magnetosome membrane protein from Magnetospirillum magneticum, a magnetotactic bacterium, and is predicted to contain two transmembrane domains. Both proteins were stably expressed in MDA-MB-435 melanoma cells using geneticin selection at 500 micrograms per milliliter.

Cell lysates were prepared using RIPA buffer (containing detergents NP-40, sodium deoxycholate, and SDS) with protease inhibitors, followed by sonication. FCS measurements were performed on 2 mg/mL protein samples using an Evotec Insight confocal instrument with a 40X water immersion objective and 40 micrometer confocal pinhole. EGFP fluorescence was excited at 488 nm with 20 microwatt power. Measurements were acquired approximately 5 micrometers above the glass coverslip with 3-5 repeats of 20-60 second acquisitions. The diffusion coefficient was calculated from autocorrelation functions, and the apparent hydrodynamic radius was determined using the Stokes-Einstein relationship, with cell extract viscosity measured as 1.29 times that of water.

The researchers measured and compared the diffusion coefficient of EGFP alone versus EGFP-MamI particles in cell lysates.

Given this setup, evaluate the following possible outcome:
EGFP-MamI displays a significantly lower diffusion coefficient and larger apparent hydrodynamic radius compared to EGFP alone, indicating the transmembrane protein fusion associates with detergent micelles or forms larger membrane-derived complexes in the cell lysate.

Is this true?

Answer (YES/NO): NO